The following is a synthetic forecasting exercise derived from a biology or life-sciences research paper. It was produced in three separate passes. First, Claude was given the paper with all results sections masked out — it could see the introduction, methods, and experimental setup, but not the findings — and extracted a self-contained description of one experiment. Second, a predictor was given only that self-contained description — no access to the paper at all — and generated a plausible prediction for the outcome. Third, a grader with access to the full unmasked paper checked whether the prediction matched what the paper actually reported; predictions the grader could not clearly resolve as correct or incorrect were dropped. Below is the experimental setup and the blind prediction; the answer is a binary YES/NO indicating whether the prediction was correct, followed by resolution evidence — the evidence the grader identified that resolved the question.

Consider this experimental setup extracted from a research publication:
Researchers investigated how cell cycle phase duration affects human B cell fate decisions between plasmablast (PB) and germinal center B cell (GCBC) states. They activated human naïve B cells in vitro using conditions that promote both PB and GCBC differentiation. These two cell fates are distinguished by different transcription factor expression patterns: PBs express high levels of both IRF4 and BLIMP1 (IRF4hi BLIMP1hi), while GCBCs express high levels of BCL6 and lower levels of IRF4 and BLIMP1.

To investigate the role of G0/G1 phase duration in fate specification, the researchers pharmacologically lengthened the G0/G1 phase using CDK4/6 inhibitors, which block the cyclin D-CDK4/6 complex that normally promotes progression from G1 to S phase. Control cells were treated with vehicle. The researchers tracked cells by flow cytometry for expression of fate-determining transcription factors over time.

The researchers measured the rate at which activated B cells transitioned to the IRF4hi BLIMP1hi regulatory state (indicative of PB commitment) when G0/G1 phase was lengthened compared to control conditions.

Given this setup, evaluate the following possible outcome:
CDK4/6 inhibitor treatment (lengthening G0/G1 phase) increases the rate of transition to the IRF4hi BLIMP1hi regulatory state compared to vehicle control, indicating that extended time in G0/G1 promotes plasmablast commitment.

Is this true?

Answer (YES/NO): YES